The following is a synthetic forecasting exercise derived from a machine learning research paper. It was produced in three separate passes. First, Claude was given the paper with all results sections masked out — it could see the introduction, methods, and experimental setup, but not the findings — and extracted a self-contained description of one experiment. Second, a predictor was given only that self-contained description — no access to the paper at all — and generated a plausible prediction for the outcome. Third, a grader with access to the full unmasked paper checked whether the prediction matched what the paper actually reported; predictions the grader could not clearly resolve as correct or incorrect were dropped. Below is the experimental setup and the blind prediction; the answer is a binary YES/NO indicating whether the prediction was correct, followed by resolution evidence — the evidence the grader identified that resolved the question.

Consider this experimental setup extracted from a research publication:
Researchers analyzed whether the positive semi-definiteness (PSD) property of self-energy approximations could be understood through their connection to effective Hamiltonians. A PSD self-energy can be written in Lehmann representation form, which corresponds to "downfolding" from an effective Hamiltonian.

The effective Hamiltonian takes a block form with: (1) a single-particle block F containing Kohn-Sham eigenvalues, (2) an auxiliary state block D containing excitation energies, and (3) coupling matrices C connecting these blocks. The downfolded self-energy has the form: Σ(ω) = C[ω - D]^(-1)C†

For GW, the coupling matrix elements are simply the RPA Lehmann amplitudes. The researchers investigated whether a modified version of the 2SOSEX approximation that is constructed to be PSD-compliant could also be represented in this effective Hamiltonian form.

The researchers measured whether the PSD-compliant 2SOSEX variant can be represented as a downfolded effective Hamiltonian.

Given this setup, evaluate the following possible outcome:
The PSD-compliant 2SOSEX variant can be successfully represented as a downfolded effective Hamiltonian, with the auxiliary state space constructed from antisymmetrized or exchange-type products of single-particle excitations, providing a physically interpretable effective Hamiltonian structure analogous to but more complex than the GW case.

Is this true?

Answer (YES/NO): NO